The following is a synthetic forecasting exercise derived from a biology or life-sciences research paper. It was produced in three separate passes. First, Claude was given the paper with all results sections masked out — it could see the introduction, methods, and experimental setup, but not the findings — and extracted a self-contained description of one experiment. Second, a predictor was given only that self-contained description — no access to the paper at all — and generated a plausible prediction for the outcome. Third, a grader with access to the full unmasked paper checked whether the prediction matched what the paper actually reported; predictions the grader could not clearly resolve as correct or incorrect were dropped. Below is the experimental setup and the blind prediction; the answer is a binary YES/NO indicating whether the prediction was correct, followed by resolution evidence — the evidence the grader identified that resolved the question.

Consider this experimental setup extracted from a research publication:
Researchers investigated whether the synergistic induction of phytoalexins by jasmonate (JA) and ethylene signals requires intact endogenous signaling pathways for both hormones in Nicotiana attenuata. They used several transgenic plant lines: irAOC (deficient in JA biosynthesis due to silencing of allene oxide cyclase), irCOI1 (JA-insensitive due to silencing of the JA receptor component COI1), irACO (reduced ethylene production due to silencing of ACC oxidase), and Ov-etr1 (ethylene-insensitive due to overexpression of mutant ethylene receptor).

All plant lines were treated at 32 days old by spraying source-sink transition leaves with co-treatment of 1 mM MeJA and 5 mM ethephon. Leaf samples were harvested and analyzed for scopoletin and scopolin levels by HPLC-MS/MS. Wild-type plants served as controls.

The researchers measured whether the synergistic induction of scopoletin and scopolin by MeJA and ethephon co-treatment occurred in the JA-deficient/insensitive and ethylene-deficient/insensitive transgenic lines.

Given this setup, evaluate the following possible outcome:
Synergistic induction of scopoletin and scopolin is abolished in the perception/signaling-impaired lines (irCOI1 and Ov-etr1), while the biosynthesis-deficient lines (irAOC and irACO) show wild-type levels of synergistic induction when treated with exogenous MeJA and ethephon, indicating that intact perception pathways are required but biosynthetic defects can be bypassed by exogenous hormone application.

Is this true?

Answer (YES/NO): NO